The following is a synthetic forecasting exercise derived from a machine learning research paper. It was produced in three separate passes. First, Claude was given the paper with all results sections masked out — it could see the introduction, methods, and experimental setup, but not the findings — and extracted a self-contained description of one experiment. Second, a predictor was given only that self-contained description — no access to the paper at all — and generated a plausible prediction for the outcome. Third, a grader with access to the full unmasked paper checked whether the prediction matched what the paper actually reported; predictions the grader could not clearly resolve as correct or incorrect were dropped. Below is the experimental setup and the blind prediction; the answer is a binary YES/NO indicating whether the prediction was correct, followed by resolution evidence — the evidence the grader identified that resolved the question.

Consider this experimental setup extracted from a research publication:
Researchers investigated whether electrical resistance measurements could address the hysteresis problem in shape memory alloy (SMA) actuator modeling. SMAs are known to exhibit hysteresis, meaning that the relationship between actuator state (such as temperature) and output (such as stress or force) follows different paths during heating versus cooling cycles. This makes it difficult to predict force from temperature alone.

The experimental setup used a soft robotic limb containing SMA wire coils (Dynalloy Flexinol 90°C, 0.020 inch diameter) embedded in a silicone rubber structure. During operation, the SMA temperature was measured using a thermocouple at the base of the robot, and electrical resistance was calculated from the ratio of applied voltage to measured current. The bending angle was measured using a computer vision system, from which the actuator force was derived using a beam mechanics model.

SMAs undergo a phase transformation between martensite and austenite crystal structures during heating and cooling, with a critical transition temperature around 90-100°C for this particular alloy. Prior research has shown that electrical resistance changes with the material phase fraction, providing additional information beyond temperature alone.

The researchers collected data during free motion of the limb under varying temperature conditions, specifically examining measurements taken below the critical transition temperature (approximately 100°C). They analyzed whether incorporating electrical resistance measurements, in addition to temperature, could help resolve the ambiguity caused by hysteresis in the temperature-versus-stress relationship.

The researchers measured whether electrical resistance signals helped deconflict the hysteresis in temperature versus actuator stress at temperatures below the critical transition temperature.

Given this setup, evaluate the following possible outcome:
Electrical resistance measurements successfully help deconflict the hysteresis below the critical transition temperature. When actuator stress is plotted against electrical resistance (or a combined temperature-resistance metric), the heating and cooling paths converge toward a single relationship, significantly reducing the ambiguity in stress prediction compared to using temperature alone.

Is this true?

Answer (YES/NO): YES